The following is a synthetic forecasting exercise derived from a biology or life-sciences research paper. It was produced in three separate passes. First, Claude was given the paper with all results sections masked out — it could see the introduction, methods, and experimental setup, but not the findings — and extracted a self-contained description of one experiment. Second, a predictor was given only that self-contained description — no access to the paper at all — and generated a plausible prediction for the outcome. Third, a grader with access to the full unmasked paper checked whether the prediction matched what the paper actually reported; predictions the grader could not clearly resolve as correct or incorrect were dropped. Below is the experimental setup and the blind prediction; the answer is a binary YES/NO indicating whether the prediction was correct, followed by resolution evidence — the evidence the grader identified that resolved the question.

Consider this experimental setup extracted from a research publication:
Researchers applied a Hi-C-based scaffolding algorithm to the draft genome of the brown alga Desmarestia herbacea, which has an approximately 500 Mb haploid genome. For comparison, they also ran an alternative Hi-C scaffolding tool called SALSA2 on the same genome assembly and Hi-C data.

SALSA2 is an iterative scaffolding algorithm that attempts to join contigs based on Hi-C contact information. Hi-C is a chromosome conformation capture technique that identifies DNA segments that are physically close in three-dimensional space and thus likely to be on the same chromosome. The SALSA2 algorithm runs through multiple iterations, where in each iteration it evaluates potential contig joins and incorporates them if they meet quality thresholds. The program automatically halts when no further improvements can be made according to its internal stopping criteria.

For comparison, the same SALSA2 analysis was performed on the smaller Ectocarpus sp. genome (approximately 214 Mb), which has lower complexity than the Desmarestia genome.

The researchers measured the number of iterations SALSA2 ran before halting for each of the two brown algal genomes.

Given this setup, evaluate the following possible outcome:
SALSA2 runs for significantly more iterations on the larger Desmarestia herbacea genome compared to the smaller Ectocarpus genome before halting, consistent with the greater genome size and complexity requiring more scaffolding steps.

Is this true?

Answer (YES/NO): YES